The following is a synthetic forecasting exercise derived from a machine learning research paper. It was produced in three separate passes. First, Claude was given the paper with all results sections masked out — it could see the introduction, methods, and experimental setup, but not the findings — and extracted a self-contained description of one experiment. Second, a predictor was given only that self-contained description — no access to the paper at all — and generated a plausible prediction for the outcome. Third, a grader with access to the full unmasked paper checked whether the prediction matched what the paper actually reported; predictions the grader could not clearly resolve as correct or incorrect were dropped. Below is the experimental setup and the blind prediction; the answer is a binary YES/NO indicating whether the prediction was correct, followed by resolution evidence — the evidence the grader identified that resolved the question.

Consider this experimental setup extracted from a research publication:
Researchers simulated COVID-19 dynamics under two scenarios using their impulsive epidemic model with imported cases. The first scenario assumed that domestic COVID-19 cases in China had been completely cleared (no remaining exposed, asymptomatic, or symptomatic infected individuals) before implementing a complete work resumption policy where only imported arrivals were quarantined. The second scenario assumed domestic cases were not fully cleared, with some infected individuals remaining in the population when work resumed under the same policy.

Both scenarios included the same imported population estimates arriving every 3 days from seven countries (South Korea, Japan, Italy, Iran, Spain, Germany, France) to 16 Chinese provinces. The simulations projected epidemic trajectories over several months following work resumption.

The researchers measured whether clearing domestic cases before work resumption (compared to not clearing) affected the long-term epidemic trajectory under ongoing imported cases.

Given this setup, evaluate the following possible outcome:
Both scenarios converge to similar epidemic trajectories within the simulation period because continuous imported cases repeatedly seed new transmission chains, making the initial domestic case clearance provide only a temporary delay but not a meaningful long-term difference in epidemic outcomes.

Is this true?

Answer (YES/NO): NO